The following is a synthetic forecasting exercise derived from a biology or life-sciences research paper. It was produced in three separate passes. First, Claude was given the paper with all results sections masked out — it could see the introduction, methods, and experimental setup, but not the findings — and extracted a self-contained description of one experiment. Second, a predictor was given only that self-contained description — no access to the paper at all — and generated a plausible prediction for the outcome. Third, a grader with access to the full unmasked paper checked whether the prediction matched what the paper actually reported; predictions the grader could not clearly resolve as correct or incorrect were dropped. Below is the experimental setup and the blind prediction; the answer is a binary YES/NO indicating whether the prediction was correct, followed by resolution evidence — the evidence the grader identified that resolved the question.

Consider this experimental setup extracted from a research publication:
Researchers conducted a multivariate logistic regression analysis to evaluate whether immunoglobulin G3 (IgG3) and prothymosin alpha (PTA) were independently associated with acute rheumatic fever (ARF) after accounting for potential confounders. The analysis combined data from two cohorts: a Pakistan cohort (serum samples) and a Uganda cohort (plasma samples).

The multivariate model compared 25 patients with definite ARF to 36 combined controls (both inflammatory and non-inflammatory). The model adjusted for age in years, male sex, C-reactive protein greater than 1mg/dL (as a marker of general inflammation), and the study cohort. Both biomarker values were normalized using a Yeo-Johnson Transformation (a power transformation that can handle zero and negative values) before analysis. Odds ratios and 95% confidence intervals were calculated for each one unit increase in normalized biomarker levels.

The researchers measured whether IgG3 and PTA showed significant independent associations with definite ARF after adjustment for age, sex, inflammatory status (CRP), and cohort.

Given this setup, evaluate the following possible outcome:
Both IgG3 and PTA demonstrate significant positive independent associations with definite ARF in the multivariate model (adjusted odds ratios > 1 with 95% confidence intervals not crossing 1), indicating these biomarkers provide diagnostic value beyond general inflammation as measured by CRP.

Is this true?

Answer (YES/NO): NO